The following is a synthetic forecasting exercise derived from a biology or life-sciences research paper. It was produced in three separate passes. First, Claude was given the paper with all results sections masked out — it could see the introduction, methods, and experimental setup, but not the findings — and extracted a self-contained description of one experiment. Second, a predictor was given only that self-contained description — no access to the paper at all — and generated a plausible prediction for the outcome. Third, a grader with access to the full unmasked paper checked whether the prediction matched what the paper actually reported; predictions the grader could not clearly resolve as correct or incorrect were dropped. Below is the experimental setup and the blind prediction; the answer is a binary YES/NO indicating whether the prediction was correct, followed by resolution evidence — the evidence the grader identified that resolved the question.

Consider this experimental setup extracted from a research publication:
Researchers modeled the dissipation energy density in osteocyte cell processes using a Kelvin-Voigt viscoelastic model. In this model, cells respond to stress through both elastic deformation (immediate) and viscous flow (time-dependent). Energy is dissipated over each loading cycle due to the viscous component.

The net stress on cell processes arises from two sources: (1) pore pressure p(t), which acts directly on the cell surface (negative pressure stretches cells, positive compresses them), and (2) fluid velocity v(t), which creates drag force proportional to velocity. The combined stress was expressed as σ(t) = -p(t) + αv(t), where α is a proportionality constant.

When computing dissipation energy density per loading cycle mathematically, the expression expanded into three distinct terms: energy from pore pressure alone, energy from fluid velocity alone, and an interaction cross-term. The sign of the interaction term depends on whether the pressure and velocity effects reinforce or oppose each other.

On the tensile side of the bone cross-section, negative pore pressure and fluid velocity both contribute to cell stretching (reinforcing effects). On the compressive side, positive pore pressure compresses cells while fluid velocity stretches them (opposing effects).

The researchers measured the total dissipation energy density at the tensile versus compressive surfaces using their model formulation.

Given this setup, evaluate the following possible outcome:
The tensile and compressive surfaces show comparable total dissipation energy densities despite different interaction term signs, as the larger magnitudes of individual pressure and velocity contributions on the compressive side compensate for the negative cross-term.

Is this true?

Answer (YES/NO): NO